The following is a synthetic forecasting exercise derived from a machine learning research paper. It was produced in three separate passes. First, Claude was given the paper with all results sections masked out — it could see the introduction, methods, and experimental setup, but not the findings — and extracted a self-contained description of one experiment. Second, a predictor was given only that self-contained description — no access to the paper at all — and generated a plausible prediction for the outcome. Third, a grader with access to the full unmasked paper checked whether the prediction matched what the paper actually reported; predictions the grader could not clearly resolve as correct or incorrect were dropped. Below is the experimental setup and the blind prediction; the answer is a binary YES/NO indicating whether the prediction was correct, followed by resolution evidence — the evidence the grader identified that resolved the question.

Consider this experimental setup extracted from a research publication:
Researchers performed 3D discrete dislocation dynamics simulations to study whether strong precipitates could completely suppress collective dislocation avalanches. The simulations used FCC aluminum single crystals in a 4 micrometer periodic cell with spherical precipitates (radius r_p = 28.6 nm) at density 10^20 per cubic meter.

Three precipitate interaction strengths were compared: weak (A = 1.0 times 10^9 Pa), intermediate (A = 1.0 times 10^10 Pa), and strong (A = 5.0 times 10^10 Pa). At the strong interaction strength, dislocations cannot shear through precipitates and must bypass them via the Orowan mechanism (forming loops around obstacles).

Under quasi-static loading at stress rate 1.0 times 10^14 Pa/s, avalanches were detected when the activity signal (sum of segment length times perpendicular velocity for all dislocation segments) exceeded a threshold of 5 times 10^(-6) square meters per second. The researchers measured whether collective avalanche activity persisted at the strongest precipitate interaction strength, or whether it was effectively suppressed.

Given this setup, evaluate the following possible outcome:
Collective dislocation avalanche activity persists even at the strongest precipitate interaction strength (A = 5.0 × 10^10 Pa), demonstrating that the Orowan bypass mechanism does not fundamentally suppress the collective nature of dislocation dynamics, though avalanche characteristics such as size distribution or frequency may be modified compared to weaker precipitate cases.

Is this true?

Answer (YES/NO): YES